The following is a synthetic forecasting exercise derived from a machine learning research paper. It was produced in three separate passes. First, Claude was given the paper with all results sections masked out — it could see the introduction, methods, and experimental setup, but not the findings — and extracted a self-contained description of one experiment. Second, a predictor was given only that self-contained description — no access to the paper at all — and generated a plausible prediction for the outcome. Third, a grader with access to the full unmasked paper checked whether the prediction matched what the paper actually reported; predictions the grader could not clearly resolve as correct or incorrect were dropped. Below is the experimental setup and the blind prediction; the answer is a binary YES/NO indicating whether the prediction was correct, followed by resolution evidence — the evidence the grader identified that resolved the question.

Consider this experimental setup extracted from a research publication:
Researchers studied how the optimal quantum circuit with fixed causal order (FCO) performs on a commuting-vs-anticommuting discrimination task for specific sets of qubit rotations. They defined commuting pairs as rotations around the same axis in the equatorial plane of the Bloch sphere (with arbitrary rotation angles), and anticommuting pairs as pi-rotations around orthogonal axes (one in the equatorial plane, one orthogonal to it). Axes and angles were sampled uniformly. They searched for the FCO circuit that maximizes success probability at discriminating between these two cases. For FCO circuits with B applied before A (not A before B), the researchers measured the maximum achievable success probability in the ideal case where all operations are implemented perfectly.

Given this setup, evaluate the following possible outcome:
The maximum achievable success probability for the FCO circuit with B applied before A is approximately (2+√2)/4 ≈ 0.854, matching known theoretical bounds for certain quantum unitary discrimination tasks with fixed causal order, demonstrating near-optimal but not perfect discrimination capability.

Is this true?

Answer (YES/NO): NO